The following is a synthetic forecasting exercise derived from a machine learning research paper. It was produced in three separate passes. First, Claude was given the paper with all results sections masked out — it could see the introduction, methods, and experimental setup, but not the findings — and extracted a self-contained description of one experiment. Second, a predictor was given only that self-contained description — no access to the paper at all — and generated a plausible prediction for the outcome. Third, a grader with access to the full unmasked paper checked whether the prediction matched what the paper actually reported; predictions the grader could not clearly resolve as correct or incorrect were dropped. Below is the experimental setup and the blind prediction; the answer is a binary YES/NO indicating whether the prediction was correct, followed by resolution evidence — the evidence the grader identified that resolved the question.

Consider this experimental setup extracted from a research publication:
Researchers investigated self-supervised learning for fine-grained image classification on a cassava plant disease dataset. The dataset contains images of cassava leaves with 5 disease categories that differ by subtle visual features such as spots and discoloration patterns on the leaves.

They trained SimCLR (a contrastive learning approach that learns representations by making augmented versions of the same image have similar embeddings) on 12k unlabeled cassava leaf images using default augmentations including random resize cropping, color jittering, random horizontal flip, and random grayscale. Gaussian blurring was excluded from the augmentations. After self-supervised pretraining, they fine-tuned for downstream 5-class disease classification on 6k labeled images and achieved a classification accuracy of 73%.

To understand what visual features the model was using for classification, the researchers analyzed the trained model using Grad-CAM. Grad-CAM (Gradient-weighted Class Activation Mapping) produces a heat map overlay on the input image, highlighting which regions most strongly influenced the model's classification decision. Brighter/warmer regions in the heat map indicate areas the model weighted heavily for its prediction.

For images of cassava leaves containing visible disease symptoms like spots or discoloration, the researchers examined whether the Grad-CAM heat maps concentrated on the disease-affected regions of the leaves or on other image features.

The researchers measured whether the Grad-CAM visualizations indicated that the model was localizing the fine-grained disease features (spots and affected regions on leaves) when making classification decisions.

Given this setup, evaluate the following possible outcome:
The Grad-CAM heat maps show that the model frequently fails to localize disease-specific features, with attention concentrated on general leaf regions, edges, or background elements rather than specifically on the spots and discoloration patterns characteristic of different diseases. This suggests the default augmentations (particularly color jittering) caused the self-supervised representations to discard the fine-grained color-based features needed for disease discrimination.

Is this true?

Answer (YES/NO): NO